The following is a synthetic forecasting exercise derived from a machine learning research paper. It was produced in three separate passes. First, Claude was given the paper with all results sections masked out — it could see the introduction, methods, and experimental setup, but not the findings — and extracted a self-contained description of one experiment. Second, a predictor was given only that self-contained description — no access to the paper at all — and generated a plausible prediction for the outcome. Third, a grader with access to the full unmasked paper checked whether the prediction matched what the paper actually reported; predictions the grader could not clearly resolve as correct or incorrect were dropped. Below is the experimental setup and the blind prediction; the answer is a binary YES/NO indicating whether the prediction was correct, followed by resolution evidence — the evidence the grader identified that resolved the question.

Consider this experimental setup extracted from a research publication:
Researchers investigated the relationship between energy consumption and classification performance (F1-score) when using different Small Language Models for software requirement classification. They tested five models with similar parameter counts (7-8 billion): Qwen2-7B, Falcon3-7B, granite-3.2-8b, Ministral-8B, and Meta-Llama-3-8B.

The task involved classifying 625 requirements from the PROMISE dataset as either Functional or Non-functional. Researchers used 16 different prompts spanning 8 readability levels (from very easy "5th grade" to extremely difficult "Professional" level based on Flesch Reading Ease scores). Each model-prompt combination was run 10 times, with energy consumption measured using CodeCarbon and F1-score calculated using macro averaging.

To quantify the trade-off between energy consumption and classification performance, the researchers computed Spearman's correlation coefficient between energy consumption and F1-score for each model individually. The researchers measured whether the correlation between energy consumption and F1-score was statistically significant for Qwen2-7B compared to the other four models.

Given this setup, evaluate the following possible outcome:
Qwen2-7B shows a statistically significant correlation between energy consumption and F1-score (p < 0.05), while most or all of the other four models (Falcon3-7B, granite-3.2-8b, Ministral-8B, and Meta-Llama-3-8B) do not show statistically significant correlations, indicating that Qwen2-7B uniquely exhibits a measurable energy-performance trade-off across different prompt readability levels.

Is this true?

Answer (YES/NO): NO